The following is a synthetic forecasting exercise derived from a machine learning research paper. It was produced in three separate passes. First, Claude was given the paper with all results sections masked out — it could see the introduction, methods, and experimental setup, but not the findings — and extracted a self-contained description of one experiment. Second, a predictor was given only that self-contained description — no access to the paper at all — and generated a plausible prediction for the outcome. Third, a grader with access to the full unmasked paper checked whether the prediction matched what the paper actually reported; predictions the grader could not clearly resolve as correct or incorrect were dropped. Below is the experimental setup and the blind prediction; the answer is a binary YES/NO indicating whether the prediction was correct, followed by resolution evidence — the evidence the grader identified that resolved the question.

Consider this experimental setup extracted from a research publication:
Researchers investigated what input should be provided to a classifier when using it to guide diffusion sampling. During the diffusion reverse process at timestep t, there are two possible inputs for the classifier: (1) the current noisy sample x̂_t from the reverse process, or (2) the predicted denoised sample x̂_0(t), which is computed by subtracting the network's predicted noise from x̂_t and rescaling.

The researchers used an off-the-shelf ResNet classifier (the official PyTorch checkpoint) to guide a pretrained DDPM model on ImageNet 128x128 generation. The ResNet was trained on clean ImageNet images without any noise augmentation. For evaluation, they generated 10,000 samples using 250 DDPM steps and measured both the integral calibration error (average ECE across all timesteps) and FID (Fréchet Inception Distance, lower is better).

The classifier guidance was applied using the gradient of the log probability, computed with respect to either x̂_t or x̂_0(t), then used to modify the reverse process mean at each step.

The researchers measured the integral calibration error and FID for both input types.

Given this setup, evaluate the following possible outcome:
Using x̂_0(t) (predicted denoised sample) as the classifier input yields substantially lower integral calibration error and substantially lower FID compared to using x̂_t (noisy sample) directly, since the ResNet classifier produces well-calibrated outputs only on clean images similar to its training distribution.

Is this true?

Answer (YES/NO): YES